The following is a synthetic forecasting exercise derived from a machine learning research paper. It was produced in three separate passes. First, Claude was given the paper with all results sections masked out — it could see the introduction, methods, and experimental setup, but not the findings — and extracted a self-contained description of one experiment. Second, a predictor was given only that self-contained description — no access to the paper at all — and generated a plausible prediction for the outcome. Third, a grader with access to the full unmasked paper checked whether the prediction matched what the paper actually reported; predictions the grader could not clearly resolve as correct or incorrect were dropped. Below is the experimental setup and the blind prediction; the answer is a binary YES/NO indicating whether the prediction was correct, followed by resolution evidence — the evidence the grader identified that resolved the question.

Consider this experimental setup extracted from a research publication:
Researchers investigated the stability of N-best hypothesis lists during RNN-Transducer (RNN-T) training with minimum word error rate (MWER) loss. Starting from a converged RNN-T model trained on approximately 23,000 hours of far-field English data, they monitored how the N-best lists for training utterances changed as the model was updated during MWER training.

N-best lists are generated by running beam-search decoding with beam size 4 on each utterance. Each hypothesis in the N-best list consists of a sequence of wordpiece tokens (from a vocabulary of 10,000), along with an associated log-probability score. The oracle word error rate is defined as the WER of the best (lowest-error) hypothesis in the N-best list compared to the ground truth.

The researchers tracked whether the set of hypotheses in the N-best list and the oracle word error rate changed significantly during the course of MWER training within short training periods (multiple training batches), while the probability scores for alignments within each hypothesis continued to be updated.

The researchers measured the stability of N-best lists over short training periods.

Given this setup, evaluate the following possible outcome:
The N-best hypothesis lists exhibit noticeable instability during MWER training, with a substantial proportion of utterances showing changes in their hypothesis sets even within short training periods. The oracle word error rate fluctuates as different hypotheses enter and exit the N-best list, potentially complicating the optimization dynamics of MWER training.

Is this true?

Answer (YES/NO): NO